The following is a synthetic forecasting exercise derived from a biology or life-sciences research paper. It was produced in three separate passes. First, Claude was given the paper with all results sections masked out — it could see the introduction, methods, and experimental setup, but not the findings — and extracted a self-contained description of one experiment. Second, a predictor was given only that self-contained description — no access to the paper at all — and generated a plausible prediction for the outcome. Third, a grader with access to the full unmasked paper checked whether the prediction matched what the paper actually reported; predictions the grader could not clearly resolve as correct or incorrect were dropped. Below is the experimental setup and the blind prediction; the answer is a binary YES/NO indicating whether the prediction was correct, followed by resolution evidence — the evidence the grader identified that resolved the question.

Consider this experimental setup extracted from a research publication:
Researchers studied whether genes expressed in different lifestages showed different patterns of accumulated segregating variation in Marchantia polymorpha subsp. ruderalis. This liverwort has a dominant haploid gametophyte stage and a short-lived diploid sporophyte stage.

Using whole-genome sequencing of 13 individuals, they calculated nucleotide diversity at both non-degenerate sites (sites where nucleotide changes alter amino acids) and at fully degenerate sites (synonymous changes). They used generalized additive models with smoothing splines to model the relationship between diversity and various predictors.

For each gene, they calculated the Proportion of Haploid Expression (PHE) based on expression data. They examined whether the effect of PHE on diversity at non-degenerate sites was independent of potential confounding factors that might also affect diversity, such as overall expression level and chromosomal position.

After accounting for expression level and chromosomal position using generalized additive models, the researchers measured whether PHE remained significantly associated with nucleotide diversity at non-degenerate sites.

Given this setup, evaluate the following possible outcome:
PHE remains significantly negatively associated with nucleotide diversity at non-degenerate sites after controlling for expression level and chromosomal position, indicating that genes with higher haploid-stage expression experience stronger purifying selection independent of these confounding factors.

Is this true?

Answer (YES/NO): YES